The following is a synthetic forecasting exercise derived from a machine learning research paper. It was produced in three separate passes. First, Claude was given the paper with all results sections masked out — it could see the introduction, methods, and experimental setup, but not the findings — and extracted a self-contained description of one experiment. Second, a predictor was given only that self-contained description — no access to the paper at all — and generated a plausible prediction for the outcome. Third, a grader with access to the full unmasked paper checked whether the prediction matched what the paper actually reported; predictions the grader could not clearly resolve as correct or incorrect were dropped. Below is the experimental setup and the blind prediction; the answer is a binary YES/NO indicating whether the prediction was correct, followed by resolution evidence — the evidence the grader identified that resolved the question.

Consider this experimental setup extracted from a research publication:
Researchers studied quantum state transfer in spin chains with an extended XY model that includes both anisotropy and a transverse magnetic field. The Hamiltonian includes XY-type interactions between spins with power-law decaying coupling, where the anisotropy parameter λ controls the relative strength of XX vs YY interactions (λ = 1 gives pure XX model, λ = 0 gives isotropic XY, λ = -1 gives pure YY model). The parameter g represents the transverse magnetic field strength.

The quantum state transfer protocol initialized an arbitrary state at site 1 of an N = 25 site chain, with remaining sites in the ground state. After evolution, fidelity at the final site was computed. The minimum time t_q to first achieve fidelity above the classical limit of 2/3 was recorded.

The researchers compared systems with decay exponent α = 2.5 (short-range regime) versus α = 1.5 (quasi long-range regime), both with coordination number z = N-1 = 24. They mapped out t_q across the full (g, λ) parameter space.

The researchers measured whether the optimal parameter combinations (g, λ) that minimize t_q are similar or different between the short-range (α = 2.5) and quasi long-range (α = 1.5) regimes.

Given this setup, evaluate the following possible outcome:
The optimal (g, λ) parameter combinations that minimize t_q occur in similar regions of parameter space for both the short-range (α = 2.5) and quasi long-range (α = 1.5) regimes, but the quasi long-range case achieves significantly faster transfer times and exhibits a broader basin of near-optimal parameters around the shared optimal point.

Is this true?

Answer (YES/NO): NO